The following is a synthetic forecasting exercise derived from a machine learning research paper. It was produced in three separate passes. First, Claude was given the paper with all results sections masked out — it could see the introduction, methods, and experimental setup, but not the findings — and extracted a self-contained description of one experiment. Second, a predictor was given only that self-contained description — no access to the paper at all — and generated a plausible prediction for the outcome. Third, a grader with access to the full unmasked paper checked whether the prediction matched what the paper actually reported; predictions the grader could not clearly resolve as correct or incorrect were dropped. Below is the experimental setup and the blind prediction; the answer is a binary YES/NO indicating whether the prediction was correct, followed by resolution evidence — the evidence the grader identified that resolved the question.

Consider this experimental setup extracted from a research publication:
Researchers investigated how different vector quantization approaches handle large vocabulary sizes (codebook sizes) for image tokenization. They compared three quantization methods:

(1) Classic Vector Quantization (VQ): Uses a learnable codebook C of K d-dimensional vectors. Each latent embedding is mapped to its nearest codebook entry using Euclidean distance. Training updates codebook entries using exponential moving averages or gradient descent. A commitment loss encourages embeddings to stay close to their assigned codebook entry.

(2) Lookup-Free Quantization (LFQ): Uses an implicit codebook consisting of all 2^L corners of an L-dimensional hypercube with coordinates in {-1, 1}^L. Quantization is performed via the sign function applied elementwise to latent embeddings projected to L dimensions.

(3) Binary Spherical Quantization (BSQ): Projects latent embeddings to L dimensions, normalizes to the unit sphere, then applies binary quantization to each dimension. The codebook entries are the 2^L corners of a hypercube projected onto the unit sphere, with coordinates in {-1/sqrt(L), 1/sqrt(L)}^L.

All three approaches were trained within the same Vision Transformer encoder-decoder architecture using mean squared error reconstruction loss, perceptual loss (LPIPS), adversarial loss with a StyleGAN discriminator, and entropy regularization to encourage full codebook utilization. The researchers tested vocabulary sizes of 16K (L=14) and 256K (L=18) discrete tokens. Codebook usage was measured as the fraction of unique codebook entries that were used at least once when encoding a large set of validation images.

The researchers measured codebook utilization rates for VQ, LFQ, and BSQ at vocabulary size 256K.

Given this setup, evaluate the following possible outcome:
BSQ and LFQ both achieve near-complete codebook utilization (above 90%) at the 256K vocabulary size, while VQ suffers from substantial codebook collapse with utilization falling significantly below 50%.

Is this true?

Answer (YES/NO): NO